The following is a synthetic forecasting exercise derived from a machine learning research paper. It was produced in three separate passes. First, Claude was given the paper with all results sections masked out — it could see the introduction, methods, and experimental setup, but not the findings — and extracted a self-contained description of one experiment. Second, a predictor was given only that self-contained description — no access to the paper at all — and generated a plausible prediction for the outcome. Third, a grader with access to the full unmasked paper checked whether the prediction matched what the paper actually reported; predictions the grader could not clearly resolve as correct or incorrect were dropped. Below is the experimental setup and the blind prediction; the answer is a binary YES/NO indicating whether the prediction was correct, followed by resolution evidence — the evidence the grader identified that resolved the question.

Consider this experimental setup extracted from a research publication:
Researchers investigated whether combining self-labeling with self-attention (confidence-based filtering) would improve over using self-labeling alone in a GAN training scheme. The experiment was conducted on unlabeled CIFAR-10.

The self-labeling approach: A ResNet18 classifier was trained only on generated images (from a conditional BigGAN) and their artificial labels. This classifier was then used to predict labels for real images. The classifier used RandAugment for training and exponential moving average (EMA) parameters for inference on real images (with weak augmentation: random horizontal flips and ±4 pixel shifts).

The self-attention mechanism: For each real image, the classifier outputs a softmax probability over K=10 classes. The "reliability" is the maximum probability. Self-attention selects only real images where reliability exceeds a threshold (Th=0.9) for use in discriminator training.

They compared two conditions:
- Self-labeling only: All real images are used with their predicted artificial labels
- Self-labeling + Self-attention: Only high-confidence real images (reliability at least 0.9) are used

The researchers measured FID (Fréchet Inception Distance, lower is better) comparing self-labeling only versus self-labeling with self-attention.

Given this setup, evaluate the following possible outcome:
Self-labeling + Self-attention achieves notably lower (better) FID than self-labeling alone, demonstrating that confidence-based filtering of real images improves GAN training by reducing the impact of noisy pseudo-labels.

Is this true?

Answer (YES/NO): YES